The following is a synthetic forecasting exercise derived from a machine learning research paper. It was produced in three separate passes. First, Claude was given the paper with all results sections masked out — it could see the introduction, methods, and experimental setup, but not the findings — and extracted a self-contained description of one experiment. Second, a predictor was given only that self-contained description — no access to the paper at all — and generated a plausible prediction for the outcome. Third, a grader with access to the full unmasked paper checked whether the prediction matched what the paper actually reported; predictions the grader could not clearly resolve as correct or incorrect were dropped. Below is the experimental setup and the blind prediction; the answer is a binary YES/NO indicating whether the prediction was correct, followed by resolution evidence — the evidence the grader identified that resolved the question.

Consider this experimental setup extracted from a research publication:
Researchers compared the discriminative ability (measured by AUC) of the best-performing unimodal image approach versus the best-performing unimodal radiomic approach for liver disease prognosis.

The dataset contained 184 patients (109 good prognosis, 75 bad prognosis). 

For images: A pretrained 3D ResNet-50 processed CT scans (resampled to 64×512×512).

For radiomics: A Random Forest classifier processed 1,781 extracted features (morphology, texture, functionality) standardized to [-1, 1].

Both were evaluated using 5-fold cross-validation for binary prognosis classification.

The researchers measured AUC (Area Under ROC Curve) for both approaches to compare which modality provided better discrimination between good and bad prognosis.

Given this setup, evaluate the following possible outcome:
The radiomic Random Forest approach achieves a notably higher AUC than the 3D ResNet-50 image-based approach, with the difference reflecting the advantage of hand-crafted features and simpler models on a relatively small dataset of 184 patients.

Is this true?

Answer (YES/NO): NO